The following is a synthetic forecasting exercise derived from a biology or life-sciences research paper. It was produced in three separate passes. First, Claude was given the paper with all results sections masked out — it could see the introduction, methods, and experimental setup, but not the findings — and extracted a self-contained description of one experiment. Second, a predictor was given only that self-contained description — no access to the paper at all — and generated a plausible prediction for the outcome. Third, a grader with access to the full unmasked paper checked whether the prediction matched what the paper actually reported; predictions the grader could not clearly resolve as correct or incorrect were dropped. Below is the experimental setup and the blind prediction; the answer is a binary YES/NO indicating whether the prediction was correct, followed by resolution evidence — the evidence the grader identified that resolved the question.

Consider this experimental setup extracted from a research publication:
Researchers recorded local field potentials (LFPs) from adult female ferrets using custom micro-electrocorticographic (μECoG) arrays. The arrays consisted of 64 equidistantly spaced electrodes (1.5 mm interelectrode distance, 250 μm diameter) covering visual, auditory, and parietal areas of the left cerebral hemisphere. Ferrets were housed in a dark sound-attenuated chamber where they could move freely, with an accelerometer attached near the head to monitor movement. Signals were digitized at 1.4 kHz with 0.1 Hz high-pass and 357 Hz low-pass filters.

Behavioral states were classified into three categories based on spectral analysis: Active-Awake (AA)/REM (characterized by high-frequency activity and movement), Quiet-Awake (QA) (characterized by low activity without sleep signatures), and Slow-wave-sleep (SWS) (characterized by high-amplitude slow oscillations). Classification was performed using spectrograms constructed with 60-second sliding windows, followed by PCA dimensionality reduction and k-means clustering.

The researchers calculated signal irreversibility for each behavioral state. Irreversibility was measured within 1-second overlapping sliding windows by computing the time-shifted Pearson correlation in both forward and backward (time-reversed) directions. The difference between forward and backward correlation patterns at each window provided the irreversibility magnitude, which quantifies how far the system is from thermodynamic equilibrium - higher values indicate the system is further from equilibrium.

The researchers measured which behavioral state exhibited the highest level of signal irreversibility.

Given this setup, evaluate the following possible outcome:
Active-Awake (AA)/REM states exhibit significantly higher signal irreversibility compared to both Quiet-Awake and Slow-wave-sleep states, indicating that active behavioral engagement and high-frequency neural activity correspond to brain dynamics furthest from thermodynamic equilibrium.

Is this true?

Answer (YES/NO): YES